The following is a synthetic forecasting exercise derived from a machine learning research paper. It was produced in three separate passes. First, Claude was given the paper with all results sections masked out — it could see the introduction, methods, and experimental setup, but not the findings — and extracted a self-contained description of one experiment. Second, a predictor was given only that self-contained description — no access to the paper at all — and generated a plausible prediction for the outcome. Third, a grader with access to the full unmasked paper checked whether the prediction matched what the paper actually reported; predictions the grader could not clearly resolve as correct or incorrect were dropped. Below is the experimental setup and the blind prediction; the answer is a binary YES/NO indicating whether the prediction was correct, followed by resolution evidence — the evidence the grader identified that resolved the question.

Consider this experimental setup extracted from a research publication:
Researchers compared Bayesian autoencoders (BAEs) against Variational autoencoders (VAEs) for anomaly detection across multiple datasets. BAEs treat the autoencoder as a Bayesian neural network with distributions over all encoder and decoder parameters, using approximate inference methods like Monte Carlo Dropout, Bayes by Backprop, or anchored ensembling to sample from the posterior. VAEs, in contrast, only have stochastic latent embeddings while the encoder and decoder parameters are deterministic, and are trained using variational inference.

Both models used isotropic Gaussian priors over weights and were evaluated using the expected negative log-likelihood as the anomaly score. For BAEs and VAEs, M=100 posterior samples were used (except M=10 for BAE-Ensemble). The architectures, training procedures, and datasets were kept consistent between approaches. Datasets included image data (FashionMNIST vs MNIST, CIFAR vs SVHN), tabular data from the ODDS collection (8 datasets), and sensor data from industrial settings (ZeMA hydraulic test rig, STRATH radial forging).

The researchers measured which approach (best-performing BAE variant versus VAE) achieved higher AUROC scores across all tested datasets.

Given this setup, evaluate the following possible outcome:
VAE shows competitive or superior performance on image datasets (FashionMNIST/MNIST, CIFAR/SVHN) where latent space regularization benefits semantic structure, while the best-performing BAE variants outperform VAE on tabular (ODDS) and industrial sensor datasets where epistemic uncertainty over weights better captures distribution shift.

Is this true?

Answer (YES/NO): NO